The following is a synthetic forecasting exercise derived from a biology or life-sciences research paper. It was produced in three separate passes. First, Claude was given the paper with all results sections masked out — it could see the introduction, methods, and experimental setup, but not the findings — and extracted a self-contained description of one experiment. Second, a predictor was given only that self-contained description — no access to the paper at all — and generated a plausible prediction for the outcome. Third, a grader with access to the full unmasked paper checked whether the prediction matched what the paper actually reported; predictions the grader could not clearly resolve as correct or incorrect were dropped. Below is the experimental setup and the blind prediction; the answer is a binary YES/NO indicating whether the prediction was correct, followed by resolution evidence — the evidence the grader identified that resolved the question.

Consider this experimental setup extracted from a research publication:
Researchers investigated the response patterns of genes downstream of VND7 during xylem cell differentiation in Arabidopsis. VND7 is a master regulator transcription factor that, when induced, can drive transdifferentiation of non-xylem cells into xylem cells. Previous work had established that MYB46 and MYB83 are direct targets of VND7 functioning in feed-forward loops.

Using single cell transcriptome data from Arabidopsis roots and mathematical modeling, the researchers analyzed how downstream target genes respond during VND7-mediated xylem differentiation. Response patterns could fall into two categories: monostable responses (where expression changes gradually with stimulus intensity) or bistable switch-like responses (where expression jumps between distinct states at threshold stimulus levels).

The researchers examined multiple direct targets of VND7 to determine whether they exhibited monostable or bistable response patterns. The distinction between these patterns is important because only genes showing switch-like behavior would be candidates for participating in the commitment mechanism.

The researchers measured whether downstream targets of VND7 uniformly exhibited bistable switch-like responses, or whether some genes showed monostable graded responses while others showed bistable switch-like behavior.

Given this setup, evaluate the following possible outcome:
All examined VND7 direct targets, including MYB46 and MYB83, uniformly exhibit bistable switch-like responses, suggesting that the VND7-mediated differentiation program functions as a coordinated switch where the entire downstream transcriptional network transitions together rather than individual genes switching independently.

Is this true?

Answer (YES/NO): NO